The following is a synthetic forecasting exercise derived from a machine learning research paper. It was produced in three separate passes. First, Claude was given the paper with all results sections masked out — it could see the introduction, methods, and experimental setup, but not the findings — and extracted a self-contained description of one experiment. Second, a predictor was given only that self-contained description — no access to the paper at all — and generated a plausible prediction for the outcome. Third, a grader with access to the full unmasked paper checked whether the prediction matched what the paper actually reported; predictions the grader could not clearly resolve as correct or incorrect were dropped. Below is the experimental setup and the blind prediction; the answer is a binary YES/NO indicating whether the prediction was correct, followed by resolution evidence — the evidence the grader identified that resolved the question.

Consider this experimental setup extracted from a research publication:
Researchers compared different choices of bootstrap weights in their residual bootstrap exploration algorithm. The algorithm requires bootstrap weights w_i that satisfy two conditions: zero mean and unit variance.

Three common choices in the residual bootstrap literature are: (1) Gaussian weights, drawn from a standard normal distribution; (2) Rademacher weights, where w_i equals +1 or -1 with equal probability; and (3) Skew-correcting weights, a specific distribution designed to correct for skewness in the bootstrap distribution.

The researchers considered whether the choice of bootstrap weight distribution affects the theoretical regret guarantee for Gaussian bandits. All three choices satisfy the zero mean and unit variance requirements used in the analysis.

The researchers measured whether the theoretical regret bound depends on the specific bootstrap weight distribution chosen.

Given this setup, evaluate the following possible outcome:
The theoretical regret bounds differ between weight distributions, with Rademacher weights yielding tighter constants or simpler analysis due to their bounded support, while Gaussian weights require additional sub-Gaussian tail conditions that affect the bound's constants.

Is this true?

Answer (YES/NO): NO